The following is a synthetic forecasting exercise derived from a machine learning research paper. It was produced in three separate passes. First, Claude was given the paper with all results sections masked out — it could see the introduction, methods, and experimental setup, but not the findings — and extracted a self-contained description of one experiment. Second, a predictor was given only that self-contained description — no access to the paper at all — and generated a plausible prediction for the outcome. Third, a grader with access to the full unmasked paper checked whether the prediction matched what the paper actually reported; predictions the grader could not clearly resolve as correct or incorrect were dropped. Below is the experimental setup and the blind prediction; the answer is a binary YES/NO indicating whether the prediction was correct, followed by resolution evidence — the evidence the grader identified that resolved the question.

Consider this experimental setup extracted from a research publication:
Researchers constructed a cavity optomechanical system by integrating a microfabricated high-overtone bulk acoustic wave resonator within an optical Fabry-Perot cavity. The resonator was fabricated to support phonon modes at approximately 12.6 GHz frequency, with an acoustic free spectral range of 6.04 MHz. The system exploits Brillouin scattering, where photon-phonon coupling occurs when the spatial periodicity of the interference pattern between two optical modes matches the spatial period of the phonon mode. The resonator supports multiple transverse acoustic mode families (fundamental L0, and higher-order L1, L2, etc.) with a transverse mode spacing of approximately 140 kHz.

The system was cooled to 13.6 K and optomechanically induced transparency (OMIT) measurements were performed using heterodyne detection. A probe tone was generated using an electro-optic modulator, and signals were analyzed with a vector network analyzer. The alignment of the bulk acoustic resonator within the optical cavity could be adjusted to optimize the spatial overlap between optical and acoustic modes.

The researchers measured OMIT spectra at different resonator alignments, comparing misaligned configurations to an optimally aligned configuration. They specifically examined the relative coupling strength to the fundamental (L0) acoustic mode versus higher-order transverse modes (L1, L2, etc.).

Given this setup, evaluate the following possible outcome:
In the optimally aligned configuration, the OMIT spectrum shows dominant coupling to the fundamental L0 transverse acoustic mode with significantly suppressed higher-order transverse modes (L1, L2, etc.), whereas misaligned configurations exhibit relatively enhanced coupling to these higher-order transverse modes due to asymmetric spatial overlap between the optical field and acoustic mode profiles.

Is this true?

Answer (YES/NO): YES